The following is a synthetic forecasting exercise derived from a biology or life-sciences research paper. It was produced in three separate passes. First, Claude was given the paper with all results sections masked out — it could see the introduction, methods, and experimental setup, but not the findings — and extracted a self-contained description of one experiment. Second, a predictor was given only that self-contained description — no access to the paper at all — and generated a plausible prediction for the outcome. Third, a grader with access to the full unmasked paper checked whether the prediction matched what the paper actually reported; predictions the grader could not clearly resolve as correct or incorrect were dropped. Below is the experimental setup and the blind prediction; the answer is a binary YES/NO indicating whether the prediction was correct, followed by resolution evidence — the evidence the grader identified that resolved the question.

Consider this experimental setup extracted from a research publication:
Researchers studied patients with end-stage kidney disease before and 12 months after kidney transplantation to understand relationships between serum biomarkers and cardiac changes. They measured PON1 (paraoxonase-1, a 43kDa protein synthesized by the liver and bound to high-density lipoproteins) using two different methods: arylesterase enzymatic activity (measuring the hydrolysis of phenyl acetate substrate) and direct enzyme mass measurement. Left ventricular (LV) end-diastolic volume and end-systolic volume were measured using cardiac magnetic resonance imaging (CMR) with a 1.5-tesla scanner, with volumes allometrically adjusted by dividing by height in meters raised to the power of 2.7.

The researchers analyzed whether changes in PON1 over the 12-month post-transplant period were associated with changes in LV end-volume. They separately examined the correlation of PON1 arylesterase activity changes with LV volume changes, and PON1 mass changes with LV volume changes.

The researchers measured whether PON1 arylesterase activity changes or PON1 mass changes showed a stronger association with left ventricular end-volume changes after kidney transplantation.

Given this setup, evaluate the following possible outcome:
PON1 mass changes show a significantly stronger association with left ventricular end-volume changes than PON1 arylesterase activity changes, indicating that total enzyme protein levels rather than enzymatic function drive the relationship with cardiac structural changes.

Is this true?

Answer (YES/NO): YES